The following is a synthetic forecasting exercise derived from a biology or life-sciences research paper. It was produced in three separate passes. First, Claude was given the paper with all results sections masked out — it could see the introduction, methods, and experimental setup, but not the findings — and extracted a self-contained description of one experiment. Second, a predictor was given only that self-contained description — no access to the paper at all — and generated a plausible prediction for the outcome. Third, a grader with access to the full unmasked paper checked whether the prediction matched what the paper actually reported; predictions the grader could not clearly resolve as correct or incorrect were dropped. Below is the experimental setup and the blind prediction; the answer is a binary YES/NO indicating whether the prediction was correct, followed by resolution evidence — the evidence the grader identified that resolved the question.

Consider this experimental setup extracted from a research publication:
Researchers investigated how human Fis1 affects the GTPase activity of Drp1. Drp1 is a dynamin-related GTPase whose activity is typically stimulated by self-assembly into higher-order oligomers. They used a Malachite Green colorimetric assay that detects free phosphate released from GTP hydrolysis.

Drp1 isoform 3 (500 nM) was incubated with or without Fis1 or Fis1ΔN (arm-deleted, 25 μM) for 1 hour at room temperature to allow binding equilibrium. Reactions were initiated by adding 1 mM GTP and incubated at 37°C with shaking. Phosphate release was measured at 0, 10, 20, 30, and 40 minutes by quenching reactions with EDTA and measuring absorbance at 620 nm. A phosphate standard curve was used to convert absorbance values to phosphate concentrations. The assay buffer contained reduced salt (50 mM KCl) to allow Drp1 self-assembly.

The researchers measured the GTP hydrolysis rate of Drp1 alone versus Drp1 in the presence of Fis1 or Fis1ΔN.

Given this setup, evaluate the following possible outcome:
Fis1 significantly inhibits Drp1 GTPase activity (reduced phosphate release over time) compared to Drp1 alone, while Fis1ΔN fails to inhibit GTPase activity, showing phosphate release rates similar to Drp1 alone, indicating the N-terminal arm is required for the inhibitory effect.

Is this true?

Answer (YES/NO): NO